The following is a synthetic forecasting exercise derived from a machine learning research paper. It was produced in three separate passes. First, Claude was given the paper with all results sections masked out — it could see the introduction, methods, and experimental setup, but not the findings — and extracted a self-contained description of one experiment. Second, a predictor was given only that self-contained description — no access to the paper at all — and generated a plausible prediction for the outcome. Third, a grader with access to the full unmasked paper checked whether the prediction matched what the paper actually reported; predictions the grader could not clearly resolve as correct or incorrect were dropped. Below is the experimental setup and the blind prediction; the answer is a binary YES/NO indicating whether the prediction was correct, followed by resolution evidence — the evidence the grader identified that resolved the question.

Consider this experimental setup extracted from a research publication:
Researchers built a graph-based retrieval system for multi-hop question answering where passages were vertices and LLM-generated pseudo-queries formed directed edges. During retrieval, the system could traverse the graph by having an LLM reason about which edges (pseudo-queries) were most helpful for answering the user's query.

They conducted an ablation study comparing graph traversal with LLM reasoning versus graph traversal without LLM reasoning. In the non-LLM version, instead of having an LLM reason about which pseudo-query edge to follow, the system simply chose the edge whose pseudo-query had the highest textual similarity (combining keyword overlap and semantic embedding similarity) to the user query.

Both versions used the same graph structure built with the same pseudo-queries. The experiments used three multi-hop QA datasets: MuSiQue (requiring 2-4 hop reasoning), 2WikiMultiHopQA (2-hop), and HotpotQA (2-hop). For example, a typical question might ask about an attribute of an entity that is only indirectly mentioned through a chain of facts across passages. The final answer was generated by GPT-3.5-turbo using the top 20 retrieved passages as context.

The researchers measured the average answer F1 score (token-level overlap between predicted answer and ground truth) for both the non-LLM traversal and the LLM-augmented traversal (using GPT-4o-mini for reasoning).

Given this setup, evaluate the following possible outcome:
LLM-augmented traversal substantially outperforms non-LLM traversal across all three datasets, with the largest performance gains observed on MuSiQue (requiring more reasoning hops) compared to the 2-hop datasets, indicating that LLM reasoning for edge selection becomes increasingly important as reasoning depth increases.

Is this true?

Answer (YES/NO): YES